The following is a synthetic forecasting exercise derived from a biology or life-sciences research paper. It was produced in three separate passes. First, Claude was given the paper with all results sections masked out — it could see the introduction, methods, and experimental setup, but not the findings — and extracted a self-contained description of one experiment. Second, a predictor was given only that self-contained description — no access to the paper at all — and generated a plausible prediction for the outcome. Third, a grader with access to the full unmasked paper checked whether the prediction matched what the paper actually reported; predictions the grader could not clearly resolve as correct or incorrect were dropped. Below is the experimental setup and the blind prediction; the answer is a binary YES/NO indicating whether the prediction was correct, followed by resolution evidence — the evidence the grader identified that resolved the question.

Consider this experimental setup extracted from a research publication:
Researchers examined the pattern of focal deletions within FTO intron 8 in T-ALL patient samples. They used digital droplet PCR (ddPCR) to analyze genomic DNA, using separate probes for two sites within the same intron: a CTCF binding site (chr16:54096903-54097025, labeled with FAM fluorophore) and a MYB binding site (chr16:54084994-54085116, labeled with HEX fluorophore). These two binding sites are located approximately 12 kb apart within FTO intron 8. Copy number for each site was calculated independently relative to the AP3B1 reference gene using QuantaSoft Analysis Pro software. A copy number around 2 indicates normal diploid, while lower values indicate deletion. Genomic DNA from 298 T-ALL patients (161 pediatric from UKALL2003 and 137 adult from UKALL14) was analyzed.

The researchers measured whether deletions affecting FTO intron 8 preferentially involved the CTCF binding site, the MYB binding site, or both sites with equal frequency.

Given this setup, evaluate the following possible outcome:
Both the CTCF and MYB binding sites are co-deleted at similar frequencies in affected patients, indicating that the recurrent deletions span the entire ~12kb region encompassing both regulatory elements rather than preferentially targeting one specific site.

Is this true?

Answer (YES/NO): NO